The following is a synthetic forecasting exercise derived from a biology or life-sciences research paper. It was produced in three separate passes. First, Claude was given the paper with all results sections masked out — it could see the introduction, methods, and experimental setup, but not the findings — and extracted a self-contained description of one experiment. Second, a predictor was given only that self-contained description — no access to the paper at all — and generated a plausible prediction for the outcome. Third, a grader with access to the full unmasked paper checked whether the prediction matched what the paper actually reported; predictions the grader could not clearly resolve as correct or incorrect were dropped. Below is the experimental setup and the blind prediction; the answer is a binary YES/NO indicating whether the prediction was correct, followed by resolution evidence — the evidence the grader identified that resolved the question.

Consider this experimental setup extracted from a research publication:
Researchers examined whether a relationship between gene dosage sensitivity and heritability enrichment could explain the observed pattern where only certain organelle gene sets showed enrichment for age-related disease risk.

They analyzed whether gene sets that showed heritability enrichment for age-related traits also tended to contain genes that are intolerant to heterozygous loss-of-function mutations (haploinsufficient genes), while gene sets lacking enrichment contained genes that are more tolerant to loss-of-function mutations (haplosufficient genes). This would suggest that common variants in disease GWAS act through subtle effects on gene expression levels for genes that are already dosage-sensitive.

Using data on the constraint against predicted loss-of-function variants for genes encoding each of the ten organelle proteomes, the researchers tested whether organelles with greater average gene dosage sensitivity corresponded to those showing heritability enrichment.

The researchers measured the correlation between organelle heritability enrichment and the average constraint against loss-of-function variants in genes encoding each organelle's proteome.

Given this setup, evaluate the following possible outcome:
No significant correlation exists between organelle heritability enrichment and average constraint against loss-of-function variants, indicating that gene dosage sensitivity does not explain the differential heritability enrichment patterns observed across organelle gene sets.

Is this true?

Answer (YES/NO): NO